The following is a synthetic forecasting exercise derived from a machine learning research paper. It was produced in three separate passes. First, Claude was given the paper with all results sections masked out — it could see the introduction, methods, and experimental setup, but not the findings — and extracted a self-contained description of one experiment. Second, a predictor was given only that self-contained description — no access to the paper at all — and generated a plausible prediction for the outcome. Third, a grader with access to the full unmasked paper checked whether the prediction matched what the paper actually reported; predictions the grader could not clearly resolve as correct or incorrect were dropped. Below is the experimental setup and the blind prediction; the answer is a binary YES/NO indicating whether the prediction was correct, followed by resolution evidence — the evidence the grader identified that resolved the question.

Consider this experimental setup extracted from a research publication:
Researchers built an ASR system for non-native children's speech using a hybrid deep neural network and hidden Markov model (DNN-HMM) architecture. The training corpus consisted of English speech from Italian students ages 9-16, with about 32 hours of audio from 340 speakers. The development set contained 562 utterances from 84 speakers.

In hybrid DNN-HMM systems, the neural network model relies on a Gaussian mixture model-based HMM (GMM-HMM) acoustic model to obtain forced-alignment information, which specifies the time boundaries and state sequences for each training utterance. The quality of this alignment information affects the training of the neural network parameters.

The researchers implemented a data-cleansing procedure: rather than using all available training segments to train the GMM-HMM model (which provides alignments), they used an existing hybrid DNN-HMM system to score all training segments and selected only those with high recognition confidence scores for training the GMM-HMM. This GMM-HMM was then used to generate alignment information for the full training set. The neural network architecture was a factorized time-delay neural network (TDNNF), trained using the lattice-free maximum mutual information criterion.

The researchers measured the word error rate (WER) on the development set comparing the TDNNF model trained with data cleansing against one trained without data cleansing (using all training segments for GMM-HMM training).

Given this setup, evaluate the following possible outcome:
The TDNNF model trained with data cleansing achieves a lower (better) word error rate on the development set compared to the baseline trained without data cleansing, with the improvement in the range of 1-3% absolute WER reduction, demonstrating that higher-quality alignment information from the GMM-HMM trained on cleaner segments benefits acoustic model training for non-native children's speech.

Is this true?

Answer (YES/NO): NO